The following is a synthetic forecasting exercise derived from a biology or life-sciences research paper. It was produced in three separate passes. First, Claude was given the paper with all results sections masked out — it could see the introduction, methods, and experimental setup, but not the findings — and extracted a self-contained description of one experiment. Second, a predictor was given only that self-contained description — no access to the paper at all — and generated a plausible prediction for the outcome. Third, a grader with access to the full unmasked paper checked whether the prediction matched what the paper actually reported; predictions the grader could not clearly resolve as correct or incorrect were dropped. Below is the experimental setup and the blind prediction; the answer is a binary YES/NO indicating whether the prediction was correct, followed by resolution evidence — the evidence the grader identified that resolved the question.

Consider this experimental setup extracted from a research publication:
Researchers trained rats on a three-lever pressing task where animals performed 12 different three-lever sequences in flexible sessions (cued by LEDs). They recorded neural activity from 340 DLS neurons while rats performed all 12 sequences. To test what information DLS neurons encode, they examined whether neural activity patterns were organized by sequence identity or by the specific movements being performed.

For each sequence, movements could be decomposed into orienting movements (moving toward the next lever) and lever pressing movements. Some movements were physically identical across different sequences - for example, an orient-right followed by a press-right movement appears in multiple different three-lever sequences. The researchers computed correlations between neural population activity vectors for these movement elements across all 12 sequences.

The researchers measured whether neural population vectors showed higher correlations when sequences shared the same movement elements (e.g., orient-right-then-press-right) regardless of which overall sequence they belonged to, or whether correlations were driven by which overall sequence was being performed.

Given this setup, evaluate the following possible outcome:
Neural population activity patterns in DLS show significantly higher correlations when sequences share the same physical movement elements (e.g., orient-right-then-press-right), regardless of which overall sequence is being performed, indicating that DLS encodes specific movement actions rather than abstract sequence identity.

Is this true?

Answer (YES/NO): YES